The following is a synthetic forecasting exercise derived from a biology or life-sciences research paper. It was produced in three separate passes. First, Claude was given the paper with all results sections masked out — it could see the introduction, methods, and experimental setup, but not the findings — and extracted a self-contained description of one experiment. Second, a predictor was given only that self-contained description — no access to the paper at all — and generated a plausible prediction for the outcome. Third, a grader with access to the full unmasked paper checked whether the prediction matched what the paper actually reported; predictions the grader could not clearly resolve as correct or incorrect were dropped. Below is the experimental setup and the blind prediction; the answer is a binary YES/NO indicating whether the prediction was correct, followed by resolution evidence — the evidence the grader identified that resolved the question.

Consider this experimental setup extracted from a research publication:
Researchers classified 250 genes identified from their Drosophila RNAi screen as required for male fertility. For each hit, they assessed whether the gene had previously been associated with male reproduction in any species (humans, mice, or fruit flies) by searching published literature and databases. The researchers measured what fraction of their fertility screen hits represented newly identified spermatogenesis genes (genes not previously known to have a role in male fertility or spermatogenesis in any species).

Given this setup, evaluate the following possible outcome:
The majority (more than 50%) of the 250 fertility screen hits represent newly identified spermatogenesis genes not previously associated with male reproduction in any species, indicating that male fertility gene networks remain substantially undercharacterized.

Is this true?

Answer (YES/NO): YES